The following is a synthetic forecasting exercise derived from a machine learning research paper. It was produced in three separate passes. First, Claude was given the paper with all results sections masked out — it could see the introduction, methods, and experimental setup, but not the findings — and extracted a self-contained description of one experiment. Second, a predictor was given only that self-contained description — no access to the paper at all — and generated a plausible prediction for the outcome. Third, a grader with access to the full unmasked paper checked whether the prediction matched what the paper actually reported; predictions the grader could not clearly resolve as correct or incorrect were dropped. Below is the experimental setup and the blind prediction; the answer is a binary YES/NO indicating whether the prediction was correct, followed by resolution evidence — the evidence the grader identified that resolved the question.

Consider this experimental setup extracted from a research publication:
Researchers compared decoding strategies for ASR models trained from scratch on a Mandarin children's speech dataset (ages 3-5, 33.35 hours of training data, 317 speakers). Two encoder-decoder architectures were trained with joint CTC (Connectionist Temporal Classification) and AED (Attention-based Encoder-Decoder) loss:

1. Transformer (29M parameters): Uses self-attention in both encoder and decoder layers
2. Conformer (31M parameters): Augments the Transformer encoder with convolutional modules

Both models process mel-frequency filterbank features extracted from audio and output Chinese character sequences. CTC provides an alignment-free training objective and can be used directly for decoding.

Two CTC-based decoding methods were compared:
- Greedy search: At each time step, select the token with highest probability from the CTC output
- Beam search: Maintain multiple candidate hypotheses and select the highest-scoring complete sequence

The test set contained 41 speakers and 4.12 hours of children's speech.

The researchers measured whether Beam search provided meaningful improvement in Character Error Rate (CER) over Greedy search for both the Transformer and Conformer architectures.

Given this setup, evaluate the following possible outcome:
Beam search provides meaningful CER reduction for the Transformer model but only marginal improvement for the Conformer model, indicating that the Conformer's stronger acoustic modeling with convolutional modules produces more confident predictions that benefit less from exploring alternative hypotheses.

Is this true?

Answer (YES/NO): NO